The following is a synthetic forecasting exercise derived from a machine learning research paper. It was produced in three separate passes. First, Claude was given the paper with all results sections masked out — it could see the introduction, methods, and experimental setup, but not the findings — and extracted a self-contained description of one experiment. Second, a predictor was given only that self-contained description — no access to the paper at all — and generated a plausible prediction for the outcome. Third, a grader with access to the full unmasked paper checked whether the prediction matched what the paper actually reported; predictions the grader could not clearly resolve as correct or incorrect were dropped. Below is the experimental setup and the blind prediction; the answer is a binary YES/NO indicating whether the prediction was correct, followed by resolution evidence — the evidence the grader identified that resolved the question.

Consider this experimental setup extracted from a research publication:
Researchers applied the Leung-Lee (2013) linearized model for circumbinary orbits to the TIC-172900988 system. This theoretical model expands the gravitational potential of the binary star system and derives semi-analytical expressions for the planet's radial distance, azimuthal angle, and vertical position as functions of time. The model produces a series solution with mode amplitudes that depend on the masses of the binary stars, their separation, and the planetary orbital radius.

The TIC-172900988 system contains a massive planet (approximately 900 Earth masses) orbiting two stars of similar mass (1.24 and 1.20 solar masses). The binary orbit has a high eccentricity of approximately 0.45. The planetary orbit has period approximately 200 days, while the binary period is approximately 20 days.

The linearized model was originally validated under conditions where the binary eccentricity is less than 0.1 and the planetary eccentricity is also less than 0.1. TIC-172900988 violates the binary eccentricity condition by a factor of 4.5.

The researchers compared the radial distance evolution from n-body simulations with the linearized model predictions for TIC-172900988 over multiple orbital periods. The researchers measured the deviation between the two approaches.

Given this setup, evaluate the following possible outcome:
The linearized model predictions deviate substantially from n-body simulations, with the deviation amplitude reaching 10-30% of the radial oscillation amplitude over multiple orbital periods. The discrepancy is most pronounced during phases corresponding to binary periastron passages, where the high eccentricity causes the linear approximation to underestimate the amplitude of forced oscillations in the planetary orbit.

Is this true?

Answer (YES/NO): NO